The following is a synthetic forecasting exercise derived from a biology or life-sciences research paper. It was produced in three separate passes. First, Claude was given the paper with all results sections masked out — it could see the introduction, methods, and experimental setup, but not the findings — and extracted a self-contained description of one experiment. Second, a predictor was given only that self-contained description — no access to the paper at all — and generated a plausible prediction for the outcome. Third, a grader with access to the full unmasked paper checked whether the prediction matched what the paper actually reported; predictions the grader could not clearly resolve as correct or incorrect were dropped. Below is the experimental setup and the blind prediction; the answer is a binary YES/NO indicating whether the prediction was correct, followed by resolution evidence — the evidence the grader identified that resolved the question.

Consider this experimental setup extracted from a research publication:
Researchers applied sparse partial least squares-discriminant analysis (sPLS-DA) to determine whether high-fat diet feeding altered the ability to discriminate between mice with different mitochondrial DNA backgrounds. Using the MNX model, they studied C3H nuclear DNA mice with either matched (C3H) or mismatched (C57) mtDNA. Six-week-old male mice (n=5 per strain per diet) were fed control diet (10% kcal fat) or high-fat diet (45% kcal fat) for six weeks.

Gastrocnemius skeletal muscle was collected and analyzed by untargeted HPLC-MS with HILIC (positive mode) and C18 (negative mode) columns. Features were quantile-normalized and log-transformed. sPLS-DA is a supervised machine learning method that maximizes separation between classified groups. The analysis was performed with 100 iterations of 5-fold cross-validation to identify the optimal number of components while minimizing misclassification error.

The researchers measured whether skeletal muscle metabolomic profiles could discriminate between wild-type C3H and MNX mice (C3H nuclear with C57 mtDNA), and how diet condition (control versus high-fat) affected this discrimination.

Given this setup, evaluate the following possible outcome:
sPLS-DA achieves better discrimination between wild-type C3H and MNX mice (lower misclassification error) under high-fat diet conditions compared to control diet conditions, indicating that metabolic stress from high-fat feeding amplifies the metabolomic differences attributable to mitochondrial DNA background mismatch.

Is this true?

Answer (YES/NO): YES